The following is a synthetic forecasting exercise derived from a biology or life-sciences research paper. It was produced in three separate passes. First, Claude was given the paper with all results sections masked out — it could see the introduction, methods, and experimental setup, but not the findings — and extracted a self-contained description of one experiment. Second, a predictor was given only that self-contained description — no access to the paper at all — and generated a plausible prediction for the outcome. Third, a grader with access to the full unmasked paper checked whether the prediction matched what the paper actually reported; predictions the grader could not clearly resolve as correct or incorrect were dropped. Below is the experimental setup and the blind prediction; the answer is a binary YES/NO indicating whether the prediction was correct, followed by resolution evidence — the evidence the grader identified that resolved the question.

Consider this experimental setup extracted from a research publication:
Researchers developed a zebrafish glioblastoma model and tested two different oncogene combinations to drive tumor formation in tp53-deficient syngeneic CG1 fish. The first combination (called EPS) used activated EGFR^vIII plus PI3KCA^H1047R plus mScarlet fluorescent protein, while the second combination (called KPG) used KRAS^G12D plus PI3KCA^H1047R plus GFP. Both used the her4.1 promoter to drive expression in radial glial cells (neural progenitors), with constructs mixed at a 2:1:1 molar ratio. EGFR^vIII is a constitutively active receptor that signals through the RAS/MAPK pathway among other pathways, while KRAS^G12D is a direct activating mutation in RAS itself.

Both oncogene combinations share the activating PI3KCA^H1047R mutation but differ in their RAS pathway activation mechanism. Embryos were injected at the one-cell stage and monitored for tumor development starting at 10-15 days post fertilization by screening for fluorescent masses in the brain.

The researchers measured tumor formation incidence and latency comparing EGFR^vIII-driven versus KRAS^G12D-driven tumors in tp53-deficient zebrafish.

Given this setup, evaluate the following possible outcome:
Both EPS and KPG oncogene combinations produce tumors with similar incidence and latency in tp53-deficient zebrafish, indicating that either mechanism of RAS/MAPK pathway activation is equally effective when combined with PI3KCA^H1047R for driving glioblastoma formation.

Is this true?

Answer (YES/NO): YES